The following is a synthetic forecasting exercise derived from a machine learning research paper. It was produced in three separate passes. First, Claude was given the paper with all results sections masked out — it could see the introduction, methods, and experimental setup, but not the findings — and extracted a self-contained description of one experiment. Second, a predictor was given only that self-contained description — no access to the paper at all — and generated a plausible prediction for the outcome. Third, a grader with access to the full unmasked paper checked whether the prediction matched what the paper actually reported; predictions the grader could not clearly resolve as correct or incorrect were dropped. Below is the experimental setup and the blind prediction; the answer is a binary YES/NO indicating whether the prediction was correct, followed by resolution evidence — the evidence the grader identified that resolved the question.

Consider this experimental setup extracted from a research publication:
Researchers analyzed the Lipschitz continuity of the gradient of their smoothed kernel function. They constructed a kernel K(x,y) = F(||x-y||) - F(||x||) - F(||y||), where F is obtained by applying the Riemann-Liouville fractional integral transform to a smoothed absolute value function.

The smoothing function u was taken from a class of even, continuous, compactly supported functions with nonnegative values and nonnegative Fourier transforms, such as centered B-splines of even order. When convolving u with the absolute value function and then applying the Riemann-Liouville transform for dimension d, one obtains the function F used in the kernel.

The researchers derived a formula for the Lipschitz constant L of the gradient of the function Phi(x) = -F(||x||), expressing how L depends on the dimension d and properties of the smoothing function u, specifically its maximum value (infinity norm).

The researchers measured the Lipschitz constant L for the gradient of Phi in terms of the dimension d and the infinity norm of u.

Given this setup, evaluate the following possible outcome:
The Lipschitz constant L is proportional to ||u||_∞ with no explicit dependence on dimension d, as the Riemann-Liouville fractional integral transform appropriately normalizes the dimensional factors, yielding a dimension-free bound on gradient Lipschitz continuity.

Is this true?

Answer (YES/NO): NO